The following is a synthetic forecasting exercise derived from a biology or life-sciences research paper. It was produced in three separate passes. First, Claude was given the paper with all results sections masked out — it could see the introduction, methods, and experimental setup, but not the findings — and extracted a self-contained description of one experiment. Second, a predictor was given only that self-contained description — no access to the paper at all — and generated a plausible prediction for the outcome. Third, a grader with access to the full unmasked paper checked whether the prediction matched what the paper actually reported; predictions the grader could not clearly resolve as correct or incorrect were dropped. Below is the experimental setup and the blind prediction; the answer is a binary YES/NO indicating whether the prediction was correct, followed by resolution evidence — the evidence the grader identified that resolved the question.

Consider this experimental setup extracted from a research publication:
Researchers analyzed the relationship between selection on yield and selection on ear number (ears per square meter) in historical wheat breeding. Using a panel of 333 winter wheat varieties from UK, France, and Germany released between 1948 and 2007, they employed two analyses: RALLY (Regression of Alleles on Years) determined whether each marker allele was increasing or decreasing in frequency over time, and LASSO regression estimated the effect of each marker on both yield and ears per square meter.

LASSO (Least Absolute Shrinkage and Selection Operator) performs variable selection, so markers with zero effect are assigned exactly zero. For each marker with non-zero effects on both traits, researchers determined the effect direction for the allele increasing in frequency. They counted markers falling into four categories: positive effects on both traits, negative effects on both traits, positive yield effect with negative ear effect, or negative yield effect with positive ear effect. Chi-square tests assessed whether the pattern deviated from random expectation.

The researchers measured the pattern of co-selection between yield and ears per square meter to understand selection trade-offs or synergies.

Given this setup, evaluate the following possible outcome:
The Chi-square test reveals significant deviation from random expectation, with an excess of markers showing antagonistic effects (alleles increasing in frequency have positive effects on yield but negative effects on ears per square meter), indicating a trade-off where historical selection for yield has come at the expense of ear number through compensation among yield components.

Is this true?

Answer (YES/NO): NO